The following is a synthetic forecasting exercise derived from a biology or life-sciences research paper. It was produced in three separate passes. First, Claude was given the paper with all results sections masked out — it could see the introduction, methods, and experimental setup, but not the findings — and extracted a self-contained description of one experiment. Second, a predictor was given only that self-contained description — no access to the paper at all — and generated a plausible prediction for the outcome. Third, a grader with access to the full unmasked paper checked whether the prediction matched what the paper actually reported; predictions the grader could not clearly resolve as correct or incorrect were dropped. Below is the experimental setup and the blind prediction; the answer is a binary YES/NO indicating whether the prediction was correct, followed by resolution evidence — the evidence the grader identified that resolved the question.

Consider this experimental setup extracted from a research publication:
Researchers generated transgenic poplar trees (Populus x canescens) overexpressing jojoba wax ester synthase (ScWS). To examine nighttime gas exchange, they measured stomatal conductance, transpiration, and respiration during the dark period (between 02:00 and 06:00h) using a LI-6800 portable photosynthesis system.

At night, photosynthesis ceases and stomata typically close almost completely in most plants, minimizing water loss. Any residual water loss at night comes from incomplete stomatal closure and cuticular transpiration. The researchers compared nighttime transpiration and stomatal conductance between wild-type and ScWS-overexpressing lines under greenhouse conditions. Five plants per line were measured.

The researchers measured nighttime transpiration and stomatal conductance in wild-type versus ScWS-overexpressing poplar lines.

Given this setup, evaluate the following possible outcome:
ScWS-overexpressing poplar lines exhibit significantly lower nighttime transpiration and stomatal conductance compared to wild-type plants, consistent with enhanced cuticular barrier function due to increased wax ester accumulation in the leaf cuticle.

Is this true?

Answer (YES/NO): NO